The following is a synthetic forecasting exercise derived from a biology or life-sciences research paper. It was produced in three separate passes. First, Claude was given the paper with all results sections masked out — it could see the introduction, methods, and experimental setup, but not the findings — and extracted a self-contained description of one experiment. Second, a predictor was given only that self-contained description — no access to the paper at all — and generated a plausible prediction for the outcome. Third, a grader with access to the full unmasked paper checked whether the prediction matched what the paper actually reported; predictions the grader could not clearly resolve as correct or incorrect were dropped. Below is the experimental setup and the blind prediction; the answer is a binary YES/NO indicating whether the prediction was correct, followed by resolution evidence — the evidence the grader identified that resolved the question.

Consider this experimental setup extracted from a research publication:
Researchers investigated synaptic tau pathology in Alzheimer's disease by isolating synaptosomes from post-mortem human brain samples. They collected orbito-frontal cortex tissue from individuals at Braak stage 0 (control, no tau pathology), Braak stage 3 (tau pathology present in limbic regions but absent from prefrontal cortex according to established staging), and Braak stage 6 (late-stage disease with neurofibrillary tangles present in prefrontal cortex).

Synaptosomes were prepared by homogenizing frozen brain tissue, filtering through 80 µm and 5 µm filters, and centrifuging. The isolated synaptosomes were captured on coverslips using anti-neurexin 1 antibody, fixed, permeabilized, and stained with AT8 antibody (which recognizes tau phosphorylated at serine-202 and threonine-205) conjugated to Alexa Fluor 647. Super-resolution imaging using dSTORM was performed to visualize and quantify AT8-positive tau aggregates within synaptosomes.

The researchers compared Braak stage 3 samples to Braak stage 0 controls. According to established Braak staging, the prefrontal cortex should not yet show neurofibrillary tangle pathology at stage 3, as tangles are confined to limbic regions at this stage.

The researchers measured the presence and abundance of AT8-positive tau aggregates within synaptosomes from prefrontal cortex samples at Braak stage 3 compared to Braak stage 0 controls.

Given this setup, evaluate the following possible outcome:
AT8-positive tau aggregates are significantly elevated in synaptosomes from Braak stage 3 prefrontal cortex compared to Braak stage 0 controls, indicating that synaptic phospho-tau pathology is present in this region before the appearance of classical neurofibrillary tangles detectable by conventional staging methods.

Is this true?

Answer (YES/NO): YES